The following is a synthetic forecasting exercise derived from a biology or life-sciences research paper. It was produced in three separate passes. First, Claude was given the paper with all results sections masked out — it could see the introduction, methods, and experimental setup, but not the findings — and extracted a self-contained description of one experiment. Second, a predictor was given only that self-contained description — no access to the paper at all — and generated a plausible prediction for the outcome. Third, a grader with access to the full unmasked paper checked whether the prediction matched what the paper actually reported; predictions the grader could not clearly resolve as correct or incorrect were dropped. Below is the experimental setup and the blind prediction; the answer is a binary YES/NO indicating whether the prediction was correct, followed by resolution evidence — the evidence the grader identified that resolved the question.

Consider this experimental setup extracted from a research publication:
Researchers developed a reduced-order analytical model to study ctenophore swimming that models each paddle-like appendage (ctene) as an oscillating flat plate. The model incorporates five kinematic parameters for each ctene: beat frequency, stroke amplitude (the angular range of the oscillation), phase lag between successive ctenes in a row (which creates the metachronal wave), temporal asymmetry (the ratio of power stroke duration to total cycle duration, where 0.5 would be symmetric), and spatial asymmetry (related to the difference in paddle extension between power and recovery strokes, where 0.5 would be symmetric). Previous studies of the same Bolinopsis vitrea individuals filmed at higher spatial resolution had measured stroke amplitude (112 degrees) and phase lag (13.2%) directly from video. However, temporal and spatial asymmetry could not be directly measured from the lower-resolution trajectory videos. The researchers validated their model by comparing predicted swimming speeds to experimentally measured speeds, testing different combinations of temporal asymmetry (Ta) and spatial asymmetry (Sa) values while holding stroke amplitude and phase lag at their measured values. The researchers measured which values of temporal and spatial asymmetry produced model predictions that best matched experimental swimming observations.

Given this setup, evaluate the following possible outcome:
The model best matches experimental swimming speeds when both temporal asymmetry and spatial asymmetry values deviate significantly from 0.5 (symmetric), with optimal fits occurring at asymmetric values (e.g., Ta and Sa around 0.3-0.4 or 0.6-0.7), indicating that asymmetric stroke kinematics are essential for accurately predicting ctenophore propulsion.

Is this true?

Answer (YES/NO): YES